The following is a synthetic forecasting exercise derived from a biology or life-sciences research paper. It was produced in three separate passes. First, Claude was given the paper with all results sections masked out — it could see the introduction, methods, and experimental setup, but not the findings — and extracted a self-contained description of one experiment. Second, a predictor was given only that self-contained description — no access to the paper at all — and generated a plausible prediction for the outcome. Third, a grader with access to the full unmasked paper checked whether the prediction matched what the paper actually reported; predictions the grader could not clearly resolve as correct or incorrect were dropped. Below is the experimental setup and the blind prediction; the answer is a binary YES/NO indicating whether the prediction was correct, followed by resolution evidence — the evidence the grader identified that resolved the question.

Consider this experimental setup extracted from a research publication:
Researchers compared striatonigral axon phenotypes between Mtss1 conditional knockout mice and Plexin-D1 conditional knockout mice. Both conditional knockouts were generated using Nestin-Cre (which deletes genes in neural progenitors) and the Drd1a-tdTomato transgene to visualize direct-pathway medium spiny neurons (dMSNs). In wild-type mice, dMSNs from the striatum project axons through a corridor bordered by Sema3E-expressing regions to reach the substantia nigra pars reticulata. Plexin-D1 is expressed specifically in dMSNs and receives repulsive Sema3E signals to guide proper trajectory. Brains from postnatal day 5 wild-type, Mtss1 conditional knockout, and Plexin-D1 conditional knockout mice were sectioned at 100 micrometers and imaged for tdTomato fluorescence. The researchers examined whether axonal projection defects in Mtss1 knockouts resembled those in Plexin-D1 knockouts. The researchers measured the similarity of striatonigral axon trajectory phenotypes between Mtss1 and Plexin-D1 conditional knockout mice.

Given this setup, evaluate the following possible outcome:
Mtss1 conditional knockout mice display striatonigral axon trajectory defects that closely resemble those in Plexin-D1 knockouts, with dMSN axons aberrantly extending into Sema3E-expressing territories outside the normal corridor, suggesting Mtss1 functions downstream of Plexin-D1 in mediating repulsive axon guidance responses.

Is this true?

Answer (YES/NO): NO